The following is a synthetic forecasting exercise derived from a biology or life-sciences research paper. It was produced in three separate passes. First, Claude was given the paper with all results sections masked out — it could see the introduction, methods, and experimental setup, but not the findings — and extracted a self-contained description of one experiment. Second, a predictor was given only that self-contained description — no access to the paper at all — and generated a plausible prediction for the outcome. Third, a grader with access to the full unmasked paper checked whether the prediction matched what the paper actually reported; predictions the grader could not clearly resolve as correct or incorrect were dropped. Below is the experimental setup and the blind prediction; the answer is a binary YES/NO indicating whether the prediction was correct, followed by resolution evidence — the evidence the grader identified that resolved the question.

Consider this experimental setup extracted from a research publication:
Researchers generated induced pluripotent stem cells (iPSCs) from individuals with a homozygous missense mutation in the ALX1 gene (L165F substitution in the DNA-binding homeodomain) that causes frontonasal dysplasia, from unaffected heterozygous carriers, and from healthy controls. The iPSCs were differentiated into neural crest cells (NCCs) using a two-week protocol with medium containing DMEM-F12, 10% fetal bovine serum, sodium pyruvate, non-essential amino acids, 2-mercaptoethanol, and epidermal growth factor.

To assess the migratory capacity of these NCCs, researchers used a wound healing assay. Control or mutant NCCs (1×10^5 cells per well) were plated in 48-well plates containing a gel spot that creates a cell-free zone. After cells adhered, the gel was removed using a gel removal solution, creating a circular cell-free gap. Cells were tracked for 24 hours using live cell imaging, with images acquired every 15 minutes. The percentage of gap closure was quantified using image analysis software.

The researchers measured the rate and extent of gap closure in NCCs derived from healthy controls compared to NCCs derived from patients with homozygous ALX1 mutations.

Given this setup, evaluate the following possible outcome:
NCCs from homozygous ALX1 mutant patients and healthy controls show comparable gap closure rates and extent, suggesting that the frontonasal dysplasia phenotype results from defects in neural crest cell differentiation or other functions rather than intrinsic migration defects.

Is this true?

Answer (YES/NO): NO